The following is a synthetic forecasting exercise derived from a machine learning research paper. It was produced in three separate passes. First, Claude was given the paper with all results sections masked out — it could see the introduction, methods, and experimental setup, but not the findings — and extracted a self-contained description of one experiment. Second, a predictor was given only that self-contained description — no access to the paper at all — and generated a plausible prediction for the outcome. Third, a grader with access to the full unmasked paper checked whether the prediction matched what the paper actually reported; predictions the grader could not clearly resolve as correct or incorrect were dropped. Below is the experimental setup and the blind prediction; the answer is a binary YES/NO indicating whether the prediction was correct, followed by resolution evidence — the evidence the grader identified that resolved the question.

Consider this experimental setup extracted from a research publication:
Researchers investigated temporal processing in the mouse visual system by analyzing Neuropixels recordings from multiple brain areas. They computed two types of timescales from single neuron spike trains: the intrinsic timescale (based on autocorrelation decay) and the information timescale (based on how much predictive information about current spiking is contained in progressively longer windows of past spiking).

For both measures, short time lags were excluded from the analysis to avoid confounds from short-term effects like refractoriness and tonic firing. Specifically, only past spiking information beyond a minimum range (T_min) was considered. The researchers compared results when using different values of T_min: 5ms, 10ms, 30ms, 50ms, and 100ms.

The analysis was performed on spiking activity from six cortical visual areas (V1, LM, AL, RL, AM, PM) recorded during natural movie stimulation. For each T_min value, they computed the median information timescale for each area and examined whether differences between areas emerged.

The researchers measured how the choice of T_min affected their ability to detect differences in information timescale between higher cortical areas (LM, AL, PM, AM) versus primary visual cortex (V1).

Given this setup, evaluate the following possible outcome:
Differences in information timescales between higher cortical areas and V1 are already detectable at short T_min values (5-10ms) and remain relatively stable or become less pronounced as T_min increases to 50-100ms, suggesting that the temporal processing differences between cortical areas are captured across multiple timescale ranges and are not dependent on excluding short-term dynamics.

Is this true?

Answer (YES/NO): NO